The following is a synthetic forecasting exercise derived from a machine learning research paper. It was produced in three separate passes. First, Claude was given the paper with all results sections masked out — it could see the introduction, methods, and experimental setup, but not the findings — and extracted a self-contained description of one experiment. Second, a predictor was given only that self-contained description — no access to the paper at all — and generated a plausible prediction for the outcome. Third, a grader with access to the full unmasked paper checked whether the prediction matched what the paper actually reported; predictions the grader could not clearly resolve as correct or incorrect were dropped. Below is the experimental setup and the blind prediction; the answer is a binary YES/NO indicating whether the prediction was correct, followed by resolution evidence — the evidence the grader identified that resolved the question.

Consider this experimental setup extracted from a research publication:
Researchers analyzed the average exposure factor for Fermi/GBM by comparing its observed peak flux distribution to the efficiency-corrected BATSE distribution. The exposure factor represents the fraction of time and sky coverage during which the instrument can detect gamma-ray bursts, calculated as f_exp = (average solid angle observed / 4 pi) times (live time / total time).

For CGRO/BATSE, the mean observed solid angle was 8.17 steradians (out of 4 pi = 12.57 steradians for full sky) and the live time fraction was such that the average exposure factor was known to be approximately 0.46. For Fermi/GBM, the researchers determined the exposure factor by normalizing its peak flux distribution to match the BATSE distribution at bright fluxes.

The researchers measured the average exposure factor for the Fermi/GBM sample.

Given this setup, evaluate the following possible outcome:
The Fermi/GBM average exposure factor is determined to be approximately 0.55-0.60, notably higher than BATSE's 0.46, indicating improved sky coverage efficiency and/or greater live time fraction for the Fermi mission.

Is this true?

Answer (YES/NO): YES